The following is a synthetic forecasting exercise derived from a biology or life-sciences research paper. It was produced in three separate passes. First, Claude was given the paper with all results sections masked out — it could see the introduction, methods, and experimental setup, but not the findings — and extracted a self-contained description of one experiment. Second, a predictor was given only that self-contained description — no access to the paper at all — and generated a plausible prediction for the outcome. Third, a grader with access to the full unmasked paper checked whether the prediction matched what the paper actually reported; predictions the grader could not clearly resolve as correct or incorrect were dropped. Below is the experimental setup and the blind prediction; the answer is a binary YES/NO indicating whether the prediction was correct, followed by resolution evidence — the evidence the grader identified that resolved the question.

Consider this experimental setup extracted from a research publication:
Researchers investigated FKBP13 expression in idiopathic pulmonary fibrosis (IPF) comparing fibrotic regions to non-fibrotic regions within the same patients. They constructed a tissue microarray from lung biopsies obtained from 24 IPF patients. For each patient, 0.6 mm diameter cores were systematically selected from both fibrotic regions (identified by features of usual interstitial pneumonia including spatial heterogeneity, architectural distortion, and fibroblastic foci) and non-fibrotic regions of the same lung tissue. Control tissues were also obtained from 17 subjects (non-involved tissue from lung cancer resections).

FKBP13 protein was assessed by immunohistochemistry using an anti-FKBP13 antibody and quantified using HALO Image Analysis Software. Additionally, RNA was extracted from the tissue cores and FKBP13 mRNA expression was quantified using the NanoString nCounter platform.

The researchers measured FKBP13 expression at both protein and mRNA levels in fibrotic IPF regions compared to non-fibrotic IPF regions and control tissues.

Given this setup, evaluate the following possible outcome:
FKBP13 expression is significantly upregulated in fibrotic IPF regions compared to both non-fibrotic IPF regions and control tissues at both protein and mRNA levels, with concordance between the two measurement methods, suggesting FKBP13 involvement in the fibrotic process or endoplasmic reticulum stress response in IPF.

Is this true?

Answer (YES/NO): YES